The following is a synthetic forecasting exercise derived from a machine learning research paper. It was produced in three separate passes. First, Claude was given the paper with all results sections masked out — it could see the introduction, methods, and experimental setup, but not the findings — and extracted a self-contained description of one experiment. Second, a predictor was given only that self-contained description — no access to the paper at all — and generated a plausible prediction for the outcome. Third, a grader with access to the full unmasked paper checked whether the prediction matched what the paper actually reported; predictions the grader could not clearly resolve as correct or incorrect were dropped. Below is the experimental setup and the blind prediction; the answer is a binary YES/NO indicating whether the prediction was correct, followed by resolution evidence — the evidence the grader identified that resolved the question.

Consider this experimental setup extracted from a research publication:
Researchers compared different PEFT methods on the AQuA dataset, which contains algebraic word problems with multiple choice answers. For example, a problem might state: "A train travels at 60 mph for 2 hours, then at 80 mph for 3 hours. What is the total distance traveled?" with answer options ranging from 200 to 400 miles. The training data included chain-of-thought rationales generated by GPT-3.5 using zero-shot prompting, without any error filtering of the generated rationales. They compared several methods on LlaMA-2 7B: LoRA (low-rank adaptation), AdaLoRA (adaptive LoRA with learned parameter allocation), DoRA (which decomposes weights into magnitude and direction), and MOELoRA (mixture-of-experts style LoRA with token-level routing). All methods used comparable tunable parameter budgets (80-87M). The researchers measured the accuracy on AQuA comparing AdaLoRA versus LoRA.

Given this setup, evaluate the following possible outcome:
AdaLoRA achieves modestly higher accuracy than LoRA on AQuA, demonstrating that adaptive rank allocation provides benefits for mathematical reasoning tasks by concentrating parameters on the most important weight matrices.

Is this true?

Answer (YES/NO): YES